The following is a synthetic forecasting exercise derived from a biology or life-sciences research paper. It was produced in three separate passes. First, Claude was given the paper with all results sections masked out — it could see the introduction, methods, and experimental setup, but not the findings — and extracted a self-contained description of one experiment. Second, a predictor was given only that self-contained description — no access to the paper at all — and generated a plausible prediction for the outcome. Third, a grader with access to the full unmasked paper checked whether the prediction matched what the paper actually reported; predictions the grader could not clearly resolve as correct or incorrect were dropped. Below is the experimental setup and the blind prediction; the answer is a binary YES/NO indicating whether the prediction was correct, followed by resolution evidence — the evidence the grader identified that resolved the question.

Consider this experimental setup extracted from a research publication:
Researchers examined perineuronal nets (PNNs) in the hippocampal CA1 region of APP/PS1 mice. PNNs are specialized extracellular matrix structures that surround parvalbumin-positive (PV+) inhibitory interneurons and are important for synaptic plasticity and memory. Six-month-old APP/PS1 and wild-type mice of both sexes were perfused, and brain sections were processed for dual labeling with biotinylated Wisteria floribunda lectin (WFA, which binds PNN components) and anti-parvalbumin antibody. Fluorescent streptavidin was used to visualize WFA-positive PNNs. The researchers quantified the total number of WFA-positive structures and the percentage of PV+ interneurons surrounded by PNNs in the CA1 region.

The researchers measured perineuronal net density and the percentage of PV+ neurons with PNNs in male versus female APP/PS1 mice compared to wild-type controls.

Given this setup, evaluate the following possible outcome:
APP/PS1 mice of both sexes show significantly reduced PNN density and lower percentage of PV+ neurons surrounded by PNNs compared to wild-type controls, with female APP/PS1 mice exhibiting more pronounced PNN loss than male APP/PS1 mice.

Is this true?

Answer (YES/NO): NO